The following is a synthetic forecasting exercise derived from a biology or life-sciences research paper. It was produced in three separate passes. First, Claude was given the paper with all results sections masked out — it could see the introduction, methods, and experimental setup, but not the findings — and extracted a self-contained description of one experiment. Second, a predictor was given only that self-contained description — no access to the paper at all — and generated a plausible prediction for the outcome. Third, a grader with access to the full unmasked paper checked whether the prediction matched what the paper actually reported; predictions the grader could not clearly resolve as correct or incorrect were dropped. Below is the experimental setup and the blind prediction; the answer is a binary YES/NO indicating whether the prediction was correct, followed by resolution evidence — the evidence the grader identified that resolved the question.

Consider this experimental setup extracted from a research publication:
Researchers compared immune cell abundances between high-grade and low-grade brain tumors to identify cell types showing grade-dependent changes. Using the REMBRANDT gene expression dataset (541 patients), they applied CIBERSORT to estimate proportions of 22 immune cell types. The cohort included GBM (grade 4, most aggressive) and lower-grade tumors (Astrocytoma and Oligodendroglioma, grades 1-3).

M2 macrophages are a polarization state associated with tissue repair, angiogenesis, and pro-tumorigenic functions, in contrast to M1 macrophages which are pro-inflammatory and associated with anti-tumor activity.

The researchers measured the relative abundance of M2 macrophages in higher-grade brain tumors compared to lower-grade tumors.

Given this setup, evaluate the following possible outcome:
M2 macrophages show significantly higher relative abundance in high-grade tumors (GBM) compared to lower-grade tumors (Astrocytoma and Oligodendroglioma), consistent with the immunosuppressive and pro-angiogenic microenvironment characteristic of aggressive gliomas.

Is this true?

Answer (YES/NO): YES